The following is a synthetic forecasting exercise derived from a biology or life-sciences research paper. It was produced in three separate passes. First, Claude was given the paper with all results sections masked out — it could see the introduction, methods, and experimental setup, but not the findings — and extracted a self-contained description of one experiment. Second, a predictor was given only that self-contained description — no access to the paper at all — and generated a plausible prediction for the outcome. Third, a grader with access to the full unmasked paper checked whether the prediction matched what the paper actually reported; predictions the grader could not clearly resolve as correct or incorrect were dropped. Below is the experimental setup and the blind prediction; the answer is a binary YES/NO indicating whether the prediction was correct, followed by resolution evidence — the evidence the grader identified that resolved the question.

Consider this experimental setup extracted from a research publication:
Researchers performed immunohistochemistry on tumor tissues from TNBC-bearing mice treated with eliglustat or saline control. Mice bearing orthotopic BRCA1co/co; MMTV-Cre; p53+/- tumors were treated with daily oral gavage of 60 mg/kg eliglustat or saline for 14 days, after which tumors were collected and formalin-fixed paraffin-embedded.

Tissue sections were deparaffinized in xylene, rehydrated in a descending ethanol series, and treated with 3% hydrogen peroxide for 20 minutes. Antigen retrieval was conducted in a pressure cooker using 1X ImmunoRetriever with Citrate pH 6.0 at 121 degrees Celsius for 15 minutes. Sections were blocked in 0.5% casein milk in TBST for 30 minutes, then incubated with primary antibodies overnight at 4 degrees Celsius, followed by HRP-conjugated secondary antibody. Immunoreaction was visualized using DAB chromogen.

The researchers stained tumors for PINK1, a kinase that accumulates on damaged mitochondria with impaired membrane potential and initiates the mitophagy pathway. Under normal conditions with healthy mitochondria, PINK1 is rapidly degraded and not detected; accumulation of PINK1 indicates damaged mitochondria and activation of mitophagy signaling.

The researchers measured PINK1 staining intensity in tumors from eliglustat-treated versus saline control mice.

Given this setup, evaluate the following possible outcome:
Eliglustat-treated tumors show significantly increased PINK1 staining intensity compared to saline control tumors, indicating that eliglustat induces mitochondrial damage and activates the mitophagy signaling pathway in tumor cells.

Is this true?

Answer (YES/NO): YES